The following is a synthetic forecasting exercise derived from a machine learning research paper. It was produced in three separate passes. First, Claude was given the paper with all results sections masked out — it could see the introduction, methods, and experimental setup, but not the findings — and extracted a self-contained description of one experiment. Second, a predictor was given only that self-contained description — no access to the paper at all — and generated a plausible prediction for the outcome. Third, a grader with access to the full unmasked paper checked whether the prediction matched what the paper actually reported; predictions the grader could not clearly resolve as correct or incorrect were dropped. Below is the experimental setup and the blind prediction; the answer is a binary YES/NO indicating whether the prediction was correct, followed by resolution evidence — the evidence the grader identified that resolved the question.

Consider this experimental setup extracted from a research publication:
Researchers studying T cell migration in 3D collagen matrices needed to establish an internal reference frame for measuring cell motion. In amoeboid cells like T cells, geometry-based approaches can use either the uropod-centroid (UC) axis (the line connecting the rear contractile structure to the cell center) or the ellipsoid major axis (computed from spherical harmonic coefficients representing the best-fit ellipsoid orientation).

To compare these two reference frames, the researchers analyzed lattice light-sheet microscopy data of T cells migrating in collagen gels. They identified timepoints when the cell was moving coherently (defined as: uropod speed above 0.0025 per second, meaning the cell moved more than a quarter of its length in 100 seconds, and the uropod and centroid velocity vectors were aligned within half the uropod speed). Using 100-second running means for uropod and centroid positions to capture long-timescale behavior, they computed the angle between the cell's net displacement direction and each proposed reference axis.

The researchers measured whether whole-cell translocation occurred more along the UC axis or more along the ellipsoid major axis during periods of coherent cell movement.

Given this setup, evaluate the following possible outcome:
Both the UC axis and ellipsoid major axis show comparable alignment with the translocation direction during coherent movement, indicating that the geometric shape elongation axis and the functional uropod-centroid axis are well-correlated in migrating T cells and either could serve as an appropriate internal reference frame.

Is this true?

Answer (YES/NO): NO